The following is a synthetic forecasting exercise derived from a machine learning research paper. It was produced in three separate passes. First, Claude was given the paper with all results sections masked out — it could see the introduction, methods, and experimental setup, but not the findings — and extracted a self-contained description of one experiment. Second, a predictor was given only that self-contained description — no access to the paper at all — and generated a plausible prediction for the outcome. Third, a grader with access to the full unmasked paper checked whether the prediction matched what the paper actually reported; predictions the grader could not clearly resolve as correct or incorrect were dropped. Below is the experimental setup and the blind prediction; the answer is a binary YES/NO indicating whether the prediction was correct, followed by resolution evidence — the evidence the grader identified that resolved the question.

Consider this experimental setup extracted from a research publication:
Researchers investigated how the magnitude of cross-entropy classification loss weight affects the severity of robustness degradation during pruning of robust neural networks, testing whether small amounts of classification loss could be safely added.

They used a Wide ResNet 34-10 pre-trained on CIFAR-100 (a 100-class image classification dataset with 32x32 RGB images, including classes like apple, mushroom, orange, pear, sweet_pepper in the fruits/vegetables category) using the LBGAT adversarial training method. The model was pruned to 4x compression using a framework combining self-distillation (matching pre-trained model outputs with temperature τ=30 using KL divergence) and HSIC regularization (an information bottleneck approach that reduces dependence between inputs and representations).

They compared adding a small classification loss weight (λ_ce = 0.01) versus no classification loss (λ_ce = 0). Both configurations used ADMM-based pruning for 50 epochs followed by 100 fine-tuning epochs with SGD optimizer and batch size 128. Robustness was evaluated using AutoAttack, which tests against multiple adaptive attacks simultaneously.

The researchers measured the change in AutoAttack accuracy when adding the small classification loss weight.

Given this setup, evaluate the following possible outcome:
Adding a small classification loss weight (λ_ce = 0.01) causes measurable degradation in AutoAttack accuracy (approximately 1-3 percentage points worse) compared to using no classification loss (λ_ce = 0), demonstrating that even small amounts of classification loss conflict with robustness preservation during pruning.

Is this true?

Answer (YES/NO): YES